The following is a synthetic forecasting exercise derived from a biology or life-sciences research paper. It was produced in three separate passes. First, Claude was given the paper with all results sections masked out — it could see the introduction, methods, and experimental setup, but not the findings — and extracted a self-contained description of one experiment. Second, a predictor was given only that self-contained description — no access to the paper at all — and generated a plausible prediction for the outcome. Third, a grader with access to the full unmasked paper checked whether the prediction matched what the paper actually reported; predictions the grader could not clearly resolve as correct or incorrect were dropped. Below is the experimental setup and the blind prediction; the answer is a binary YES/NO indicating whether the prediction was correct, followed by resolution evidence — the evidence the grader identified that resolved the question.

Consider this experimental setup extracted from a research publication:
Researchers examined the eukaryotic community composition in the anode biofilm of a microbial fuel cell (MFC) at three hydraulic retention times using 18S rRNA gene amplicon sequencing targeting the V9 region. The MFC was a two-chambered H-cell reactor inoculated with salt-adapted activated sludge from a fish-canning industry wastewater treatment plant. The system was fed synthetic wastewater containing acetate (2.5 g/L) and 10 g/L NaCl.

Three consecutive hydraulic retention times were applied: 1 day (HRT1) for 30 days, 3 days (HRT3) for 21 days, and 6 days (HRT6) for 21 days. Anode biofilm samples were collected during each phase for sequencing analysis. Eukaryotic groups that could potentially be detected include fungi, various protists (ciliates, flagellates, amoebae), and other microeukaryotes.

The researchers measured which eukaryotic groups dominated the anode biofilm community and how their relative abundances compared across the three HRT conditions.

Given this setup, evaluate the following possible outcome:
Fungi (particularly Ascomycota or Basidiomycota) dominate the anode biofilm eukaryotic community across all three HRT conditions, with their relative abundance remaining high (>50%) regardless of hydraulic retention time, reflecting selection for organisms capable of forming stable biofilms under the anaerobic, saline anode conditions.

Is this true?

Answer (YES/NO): YES